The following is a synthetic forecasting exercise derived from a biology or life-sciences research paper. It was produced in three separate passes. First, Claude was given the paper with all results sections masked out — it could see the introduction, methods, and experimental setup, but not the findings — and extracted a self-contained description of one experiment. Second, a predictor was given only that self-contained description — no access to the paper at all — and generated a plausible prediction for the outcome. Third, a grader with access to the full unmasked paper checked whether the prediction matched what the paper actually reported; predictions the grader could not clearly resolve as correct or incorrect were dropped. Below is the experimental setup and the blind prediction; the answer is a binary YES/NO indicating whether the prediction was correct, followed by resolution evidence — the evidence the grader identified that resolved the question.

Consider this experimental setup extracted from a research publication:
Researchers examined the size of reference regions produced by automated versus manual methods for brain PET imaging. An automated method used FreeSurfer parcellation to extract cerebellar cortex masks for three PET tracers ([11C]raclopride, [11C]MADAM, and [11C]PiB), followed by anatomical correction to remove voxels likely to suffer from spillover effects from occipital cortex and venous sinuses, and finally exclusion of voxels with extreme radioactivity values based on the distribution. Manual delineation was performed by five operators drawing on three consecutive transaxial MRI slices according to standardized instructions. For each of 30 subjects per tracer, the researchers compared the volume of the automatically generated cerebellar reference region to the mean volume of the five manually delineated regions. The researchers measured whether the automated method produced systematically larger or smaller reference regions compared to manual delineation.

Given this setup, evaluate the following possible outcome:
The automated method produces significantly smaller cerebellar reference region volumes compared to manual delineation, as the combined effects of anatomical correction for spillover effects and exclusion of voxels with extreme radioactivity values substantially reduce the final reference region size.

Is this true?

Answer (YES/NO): NO